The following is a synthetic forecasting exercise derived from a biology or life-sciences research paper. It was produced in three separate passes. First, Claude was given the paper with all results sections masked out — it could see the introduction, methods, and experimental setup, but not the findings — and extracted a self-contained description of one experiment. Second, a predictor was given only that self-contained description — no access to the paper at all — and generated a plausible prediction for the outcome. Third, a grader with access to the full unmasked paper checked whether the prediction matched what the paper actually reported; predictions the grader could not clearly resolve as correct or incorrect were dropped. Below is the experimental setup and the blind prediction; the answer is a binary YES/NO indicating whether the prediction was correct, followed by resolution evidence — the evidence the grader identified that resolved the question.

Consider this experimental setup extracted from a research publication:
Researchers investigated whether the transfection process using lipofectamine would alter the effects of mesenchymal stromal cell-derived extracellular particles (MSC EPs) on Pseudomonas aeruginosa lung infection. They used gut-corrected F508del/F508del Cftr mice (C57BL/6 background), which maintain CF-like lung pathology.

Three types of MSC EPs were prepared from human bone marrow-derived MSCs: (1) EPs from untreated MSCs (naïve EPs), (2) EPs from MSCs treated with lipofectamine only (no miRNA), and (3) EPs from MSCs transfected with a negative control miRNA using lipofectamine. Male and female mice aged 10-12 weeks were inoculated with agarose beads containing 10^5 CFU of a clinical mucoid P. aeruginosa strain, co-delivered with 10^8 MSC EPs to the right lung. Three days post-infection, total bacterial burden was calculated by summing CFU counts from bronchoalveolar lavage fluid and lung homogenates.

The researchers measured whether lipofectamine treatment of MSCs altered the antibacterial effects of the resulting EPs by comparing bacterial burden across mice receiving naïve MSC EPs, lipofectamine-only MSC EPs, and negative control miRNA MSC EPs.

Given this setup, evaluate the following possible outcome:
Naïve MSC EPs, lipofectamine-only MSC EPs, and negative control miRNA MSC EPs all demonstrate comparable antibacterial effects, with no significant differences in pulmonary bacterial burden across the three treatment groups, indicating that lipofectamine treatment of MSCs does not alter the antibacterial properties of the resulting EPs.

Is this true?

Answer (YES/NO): YES